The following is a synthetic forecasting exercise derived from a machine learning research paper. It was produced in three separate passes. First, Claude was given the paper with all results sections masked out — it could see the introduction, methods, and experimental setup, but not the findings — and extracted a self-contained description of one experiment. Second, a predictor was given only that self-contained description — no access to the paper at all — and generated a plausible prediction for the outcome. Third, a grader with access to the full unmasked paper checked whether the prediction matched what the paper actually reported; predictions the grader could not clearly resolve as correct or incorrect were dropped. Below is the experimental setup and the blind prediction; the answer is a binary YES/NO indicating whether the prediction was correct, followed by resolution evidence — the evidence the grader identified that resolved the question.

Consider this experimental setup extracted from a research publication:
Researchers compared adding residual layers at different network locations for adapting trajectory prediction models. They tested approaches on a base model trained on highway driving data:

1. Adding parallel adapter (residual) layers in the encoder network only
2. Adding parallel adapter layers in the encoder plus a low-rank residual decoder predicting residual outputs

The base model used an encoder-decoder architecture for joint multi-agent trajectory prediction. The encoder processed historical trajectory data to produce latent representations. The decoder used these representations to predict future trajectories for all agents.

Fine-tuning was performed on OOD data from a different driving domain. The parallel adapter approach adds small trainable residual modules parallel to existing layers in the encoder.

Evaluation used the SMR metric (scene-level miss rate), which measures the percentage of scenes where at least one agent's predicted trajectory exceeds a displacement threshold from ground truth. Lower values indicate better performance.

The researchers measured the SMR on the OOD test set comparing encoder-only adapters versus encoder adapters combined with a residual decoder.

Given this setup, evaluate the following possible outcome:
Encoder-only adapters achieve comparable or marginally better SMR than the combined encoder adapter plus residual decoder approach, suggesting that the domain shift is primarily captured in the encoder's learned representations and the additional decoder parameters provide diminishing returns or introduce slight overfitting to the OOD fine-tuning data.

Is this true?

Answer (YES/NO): NO